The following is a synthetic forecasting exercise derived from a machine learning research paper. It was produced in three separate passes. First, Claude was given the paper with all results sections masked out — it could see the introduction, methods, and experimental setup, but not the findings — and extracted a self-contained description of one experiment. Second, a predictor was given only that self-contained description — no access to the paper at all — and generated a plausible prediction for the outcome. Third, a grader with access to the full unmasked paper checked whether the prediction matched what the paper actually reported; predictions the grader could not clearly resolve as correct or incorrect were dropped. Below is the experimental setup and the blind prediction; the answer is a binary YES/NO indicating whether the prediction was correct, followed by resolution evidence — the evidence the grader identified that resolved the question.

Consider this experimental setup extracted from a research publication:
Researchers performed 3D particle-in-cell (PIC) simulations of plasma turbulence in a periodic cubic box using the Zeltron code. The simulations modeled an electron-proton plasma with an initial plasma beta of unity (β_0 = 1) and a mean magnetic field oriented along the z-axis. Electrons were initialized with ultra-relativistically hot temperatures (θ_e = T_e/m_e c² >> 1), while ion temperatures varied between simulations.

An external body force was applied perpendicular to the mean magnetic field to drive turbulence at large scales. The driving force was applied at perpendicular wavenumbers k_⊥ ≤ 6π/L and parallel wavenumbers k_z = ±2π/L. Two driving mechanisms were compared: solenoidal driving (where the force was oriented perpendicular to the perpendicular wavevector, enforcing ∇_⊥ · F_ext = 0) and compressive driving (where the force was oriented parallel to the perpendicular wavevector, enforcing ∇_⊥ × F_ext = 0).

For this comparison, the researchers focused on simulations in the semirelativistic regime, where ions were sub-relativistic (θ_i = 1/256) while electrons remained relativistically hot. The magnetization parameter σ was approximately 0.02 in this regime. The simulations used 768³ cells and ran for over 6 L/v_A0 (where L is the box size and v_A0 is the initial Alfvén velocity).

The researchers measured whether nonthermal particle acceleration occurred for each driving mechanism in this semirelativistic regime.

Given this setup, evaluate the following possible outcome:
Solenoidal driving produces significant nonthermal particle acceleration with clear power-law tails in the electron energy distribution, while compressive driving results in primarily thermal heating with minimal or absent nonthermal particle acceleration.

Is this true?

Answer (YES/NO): NO